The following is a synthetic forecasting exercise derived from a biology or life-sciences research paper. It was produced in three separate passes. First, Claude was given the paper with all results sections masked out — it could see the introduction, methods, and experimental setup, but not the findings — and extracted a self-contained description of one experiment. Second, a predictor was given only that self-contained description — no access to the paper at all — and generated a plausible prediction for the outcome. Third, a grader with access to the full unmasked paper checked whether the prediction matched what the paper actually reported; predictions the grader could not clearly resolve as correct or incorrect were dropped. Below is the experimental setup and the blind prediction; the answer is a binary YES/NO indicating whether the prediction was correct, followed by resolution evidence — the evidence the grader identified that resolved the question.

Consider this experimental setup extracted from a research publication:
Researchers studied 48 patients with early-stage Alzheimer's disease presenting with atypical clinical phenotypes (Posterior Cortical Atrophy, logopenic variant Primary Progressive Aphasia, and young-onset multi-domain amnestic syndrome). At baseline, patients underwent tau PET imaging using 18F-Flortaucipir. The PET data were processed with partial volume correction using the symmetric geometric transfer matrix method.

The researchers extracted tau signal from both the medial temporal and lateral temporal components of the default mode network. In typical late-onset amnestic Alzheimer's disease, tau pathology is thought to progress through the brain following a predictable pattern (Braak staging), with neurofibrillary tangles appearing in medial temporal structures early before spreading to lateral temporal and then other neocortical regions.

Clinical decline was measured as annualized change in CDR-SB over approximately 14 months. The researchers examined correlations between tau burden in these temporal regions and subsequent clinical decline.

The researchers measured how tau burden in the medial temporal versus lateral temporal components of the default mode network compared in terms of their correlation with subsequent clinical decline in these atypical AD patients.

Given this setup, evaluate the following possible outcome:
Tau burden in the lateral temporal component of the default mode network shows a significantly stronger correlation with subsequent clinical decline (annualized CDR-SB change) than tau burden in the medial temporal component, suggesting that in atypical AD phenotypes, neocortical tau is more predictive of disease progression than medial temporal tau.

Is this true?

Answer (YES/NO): NO